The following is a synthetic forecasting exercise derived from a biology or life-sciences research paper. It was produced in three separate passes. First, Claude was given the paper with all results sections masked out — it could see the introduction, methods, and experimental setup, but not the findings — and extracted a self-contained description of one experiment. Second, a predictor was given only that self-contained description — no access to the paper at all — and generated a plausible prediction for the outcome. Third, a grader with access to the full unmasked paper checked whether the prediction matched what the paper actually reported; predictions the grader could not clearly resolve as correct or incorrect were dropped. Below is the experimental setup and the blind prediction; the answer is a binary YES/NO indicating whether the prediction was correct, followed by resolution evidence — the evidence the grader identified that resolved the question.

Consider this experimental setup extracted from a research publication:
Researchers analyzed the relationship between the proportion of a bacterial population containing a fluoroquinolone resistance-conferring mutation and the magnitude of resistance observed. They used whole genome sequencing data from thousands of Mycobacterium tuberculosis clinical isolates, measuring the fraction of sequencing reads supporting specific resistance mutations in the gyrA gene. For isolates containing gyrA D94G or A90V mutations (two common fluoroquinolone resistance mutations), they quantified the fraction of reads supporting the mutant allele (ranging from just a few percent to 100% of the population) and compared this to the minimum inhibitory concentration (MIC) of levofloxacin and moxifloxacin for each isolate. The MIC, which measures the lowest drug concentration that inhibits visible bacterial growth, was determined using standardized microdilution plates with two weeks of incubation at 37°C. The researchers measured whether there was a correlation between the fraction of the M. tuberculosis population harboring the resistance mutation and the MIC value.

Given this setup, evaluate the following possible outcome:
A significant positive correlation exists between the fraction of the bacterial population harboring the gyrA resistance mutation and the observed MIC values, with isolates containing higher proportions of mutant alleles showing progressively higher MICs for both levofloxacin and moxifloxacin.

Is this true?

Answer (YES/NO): NO